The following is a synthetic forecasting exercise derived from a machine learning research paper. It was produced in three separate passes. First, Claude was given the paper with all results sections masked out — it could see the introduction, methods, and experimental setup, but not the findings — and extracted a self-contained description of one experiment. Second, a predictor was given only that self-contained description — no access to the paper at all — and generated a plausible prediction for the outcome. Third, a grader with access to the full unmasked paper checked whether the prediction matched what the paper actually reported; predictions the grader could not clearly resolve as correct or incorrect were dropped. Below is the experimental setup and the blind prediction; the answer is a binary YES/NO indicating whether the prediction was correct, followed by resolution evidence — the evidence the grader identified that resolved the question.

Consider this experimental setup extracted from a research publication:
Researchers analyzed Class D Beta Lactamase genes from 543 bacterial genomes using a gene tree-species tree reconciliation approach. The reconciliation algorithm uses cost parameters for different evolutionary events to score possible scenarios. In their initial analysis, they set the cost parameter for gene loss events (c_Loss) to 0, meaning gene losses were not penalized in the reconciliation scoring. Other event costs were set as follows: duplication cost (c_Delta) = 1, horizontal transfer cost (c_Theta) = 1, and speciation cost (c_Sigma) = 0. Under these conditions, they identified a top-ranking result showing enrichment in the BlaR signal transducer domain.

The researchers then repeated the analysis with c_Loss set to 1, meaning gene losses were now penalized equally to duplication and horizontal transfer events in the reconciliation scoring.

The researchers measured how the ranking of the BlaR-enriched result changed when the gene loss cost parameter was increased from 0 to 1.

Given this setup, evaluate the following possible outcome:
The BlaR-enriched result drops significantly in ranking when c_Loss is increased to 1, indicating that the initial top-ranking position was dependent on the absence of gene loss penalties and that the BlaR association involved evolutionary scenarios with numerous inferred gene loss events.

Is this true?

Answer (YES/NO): NO